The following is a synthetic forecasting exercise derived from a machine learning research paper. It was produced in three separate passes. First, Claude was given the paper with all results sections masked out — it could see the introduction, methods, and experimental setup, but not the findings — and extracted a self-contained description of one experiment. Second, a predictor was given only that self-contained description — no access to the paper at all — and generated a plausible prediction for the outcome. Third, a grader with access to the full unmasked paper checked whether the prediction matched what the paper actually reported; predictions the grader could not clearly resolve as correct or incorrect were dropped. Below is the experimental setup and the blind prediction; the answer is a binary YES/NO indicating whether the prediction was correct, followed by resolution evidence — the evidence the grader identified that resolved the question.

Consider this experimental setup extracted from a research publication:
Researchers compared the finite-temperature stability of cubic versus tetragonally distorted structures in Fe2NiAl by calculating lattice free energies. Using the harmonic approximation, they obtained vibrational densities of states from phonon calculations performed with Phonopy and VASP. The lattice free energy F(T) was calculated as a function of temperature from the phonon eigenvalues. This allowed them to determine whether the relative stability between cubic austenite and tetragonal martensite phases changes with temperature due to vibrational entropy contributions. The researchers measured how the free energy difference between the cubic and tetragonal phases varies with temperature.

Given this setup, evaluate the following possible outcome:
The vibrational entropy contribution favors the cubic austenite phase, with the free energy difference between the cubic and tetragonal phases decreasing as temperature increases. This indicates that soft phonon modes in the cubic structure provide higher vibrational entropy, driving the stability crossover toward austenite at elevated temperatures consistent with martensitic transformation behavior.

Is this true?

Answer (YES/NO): NO